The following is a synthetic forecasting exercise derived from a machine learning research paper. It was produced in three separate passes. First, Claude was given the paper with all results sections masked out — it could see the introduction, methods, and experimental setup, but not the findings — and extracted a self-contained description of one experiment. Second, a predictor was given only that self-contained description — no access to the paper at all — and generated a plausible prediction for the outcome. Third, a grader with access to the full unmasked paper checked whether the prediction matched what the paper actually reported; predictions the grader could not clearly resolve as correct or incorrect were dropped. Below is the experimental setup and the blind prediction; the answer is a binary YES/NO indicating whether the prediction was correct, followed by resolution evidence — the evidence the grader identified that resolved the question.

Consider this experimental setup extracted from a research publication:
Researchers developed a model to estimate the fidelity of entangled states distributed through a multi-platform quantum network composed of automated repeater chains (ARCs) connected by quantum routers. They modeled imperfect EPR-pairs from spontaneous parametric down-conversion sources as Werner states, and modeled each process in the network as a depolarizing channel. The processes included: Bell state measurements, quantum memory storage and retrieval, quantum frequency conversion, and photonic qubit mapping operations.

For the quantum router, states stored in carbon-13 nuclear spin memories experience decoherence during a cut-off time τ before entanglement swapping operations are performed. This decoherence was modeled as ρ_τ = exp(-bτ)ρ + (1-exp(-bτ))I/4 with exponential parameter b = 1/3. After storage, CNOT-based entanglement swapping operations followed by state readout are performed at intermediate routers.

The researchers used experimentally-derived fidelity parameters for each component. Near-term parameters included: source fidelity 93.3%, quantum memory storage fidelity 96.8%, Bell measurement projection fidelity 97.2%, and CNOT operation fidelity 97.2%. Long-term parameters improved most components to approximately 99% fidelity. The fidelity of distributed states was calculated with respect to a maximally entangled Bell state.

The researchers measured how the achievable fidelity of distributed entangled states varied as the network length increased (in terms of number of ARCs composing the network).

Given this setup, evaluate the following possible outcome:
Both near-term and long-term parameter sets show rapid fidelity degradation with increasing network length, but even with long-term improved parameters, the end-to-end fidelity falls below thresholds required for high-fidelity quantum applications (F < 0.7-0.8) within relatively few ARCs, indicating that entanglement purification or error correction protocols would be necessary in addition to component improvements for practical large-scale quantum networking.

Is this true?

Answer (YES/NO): YES